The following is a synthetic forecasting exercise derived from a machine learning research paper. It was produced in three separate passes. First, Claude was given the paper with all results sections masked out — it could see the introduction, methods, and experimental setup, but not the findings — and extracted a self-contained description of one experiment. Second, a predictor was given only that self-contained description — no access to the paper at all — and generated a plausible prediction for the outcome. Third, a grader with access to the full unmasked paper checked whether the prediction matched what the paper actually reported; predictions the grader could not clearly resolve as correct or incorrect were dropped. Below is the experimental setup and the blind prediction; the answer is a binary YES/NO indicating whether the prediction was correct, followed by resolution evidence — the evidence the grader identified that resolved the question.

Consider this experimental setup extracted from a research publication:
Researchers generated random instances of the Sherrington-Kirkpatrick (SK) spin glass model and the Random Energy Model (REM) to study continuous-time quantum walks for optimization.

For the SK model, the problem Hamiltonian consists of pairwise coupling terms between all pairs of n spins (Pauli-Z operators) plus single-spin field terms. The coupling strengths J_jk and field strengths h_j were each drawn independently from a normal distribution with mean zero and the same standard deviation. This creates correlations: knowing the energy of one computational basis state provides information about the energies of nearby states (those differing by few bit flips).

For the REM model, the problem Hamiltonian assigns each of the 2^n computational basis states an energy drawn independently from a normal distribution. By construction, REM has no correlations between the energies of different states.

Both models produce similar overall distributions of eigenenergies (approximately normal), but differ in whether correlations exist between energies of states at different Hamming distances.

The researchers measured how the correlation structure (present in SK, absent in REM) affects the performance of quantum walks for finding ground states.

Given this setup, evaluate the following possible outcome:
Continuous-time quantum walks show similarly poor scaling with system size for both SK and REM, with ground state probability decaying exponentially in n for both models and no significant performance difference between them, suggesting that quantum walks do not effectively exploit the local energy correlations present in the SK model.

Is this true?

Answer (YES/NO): NO